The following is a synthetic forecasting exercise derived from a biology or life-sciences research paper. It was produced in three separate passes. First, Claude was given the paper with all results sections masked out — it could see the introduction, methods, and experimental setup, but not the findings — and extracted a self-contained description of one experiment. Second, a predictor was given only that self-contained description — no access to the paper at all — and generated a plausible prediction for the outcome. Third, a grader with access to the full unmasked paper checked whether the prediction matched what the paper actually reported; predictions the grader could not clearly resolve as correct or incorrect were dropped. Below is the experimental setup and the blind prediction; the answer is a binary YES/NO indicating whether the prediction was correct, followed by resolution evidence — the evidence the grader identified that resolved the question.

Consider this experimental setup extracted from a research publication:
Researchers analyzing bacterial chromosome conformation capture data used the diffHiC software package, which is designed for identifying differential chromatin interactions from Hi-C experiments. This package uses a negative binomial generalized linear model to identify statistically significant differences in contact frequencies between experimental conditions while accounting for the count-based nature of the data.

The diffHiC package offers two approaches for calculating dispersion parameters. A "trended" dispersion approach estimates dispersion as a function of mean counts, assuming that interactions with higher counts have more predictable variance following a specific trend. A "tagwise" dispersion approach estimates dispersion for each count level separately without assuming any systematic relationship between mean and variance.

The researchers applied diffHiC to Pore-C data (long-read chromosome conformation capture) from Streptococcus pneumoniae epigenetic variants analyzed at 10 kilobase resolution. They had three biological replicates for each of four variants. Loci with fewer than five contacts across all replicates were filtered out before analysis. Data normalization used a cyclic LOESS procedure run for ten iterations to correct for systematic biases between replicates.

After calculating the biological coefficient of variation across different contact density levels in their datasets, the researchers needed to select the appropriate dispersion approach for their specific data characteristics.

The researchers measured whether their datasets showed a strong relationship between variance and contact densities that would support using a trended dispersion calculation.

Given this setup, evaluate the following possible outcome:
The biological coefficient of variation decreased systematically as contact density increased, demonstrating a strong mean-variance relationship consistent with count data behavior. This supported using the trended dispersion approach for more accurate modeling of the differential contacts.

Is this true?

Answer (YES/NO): NO